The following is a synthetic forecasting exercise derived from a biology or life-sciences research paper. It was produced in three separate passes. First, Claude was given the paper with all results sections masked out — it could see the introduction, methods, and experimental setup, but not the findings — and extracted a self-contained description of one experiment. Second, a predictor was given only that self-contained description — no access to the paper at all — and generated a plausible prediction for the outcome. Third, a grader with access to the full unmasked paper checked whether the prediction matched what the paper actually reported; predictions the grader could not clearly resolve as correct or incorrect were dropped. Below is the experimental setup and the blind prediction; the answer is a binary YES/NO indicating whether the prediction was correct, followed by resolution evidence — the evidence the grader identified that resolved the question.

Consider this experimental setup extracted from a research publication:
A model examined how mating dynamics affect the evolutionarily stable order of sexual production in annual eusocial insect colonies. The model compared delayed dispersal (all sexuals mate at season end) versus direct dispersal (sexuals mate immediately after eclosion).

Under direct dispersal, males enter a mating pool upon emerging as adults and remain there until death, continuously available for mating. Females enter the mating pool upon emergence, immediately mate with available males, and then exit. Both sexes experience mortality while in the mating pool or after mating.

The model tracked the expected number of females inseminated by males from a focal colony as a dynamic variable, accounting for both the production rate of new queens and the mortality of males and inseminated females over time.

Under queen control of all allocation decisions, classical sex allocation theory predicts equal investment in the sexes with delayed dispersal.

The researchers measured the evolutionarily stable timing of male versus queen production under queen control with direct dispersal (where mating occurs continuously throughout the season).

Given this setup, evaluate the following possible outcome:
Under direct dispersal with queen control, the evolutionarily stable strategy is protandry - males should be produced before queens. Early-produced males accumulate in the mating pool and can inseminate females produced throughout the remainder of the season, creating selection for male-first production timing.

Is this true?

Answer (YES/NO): YES